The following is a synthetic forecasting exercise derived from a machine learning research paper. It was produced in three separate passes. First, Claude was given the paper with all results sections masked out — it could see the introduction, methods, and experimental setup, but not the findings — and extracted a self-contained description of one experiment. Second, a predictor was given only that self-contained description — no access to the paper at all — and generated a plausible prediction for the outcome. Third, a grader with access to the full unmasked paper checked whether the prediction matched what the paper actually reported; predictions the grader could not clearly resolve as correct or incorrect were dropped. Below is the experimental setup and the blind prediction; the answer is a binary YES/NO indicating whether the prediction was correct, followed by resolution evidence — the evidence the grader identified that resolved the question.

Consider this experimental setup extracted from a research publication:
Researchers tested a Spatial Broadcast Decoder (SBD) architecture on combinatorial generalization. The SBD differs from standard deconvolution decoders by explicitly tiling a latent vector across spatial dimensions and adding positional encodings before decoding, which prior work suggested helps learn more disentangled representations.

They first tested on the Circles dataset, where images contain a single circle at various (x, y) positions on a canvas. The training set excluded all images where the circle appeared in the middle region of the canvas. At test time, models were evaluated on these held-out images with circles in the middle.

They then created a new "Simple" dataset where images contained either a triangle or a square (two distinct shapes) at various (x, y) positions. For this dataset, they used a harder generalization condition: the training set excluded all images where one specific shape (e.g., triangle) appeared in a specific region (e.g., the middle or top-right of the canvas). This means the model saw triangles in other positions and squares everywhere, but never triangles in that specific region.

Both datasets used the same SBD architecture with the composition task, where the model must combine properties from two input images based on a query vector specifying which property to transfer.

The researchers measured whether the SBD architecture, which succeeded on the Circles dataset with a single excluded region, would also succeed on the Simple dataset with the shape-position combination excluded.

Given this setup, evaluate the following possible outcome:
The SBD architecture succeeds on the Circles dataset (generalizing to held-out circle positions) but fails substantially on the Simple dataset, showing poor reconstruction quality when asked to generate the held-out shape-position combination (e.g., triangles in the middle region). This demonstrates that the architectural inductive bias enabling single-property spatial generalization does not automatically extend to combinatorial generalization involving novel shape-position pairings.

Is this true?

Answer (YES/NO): YES